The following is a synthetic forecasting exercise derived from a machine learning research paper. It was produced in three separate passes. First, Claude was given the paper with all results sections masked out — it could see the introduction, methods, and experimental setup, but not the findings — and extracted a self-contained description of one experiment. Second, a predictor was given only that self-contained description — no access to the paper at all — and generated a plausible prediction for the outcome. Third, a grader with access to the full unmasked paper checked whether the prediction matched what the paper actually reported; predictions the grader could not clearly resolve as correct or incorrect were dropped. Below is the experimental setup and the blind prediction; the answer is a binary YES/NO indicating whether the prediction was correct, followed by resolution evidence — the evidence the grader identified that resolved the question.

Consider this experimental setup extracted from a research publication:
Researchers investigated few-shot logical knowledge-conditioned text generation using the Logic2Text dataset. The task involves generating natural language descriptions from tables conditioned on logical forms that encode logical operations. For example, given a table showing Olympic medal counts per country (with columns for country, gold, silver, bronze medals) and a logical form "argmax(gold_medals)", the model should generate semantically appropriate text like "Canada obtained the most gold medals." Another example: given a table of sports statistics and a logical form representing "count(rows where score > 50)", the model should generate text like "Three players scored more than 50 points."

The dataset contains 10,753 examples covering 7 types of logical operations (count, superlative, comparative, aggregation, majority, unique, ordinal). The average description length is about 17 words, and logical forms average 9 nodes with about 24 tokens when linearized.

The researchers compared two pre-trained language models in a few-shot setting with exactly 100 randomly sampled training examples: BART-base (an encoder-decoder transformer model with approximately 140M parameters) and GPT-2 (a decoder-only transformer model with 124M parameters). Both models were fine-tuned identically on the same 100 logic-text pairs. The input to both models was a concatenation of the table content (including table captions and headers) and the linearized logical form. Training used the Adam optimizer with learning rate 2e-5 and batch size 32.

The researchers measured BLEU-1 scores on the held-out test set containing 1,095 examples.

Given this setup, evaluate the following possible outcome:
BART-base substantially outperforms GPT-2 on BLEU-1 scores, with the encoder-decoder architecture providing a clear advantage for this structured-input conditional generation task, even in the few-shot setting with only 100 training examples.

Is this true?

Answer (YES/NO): NO